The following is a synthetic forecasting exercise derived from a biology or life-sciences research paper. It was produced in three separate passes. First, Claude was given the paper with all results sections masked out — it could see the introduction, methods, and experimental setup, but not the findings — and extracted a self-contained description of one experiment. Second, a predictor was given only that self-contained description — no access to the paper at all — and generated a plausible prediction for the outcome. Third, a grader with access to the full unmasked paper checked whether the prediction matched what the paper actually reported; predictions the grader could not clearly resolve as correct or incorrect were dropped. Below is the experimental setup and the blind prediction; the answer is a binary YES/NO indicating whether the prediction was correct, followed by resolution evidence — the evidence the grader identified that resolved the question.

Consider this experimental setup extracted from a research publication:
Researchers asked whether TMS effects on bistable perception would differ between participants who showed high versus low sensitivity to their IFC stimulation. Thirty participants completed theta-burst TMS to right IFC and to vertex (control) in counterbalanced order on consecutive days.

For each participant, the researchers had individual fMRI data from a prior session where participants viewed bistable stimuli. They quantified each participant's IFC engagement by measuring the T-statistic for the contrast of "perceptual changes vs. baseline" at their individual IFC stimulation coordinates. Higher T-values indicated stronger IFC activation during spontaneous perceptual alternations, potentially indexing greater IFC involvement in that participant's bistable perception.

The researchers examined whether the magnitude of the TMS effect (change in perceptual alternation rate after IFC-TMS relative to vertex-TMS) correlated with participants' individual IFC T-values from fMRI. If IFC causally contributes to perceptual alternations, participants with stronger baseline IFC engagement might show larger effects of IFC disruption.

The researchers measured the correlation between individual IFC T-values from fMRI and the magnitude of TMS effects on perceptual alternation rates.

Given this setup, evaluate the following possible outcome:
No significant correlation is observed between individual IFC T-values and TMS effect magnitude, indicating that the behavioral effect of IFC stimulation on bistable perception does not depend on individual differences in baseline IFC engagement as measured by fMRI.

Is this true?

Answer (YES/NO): NO